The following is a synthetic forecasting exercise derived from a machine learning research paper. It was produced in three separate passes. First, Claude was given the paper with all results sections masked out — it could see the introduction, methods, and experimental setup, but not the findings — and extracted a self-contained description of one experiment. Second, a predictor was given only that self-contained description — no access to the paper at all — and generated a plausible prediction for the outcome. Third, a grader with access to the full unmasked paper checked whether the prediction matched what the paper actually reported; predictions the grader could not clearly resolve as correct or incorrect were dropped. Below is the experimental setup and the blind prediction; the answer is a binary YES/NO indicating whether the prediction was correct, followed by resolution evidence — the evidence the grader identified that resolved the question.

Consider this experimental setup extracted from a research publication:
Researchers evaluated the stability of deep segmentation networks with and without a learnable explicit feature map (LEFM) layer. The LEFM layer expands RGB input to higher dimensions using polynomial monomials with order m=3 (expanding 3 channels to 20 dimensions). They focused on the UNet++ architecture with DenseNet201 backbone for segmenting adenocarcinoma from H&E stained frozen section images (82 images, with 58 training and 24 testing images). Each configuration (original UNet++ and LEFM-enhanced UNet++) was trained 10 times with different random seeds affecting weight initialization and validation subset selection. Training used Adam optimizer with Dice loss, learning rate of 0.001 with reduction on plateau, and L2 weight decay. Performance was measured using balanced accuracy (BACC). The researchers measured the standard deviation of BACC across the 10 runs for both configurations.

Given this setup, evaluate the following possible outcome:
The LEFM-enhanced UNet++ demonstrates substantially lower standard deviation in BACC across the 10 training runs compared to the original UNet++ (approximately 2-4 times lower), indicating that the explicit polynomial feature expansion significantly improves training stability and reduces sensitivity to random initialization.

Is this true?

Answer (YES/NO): YES